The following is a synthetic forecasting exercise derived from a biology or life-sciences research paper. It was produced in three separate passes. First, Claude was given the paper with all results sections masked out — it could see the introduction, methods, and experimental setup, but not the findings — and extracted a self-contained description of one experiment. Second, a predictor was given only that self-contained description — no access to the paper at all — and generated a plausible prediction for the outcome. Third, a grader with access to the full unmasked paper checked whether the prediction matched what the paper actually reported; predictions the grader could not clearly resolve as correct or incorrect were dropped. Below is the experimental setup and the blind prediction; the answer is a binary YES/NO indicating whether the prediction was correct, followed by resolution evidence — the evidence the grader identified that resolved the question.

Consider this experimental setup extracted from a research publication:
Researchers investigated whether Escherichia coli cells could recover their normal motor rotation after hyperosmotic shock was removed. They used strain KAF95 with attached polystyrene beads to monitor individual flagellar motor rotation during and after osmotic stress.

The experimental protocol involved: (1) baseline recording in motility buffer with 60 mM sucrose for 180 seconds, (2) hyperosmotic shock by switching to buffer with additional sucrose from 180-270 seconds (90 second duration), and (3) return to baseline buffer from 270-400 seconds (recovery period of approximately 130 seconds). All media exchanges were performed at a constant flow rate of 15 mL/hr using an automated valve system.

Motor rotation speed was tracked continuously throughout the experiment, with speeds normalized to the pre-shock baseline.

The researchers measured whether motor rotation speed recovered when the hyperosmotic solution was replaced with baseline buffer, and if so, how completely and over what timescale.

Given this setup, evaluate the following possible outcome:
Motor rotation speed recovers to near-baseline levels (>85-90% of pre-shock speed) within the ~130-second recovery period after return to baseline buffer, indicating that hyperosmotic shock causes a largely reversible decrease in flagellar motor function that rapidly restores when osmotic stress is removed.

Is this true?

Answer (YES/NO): YES